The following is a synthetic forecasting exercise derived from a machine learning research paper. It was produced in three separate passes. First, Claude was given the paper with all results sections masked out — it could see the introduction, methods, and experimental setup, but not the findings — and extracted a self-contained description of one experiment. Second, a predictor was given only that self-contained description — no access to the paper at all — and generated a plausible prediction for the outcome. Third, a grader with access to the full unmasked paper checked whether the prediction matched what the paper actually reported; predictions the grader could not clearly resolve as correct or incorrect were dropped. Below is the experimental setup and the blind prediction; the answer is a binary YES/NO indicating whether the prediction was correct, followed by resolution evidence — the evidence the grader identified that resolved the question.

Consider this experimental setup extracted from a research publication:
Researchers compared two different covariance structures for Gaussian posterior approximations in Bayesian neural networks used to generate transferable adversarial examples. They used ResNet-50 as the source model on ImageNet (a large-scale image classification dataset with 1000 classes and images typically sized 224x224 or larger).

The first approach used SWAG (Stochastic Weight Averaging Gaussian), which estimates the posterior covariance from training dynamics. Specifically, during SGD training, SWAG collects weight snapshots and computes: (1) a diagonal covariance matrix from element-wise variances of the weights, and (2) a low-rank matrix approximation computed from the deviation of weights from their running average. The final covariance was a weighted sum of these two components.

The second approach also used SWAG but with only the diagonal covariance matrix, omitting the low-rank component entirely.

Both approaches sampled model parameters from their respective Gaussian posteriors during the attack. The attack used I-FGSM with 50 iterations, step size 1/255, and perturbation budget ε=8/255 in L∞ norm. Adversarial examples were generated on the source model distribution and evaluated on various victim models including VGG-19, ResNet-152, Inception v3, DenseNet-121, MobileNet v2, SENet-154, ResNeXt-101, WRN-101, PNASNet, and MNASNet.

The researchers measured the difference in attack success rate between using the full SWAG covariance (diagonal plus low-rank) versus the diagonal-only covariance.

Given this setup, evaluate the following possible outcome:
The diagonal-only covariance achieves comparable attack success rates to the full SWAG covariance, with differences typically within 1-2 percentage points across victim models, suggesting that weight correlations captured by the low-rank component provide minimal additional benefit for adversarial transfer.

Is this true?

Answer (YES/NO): YES